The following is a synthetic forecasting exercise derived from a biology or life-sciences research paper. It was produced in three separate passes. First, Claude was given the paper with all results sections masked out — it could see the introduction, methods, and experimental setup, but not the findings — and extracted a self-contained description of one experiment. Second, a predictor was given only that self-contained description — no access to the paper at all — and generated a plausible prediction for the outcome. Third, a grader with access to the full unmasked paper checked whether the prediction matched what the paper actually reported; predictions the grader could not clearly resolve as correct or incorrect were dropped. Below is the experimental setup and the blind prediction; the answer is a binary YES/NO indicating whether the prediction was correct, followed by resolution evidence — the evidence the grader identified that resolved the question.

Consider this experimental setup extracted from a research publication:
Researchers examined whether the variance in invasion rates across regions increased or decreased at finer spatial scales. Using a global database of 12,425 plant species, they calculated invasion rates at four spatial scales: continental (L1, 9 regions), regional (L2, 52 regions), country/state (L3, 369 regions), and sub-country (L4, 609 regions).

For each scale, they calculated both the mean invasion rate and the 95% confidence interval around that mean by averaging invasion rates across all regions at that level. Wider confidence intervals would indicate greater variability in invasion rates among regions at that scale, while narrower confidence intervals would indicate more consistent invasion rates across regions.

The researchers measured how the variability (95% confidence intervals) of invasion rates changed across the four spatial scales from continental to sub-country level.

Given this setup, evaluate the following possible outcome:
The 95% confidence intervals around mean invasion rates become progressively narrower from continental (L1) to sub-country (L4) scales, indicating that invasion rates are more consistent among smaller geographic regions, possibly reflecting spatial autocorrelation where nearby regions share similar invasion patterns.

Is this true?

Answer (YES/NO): NO